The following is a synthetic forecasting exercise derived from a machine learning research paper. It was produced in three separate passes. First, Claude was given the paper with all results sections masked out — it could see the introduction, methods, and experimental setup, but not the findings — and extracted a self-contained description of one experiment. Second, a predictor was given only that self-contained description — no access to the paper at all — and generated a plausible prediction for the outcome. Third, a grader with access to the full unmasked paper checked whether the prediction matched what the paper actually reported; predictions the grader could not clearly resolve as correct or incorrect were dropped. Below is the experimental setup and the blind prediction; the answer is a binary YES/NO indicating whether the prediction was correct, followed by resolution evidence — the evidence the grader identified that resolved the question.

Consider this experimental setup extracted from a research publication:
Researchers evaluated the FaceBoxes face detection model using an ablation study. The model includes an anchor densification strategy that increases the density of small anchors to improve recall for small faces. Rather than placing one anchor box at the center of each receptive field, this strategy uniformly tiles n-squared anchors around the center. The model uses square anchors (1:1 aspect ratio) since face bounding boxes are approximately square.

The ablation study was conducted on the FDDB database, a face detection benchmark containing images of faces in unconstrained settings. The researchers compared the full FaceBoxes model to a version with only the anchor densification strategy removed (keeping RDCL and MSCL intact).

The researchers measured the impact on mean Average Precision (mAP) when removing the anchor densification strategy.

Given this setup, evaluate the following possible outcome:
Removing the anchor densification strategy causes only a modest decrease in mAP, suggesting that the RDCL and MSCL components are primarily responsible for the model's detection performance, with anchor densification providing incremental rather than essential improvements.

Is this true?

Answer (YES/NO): NO